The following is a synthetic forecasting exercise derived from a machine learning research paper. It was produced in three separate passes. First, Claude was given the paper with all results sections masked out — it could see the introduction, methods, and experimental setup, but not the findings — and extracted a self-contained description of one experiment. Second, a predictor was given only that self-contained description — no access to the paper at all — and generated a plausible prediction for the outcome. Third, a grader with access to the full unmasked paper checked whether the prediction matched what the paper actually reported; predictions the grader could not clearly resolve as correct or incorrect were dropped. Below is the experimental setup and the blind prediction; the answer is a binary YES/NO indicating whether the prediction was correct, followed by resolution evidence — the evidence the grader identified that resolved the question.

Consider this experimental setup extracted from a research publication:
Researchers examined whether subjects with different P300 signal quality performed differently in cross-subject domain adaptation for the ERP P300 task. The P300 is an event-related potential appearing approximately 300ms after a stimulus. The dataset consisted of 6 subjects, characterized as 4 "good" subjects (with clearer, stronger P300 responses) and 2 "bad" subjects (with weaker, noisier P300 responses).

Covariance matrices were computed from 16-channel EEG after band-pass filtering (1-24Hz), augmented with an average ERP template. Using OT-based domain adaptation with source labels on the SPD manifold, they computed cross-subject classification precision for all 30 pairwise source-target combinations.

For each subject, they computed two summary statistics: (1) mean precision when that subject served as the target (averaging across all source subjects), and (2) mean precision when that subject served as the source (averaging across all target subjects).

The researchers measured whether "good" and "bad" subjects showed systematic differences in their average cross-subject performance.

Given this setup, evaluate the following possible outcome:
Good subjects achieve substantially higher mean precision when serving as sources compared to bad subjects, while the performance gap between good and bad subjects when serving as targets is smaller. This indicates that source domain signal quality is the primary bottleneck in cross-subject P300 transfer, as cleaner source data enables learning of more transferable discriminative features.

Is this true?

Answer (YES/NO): NO